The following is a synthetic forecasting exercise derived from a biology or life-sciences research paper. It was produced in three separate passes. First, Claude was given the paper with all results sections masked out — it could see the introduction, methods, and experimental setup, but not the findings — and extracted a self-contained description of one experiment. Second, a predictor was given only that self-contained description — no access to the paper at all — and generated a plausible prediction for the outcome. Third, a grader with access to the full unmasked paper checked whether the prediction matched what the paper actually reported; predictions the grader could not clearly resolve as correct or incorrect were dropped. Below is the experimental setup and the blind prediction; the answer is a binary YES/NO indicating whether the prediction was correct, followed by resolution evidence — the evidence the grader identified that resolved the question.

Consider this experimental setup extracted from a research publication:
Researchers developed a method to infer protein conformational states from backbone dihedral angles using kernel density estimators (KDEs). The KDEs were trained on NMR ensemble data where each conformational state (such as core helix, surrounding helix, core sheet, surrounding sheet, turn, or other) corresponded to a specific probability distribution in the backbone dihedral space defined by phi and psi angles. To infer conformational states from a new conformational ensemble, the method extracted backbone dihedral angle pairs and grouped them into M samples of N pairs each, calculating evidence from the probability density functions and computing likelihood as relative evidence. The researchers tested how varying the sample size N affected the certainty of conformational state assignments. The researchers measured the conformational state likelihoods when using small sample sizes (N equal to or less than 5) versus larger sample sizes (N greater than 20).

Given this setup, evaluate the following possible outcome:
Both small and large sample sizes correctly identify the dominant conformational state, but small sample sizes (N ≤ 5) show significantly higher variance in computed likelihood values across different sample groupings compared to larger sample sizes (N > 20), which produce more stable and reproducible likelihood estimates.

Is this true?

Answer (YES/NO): NO